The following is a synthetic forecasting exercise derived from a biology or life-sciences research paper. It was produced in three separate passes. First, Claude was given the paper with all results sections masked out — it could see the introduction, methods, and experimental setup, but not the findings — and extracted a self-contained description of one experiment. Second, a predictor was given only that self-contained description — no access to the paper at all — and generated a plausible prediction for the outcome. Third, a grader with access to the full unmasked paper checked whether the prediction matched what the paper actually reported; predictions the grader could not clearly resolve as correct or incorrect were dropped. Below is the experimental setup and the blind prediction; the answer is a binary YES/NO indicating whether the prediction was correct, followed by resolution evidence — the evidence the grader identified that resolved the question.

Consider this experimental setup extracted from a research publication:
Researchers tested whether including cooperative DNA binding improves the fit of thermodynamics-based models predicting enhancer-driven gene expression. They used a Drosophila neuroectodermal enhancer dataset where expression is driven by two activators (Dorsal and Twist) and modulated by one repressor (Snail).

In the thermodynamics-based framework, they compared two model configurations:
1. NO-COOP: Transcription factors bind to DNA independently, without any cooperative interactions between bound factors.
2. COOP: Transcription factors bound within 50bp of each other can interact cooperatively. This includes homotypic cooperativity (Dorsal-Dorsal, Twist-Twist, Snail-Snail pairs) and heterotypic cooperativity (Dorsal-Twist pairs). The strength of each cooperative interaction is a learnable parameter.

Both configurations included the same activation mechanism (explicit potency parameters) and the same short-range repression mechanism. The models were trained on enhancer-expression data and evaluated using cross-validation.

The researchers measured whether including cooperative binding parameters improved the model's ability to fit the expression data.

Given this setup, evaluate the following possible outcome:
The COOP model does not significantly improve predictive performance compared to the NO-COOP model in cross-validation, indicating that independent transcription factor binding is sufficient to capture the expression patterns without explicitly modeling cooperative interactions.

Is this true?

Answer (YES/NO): NO